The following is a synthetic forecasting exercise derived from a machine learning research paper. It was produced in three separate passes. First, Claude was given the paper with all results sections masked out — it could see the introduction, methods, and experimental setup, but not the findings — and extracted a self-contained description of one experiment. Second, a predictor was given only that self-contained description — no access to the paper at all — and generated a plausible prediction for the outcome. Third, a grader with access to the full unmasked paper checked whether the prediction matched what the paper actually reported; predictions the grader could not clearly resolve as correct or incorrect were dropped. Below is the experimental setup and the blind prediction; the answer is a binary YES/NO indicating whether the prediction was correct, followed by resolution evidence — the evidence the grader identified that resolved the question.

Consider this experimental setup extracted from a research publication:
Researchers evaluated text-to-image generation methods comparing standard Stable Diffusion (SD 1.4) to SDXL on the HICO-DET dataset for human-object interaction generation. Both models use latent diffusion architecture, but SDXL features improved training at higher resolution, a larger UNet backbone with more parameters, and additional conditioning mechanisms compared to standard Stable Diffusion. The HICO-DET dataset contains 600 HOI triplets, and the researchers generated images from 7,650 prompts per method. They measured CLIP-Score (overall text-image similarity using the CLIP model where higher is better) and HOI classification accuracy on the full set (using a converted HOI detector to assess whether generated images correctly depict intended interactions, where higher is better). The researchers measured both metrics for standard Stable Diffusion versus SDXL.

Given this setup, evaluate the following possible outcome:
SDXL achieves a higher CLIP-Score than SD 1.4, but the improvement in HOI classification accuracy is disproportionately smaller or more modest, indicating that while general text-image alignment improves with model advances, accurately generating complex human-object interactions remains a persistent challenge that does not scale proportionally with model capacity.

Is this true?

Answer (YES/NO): NO